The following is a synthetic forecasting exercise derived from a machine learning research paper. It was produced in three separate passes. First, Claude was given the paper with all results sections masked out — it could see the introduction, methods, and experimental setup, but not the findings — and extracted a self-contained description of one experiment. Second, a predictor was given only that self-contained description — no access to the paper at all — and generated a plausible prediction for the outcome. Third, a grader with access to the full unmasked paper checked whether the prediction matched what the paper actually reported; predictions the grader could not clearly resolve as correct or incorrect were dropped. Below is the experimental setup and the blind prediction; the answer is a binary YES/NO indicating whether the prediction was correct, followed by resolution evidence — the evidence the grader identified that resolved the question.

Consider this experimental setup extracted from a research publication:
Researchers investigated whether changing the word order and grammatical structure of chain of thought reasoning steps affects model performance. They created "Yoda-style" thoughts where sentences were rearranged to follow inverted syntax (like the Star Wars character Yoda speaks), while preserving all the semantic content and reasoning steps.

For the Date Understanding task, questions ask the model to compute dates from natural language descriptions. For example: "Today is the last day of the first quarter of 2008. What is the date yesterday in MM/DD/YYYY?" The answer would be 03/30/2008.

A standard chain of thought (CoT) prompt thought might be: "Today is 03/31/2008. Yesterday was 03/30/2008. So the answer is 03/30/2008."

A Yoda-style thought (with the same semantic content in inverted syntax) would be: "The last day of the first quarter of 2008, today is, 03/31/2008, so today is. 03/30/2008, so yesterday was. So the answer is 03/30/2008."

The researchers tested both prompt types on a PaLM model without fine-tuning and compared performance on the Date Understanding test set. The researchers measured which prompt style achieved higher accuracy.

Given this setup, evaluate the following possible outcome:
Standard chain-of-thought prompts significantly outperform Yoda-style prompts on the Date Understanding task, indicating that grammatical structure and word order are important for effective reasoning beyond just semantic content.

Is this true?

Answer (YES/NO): YES